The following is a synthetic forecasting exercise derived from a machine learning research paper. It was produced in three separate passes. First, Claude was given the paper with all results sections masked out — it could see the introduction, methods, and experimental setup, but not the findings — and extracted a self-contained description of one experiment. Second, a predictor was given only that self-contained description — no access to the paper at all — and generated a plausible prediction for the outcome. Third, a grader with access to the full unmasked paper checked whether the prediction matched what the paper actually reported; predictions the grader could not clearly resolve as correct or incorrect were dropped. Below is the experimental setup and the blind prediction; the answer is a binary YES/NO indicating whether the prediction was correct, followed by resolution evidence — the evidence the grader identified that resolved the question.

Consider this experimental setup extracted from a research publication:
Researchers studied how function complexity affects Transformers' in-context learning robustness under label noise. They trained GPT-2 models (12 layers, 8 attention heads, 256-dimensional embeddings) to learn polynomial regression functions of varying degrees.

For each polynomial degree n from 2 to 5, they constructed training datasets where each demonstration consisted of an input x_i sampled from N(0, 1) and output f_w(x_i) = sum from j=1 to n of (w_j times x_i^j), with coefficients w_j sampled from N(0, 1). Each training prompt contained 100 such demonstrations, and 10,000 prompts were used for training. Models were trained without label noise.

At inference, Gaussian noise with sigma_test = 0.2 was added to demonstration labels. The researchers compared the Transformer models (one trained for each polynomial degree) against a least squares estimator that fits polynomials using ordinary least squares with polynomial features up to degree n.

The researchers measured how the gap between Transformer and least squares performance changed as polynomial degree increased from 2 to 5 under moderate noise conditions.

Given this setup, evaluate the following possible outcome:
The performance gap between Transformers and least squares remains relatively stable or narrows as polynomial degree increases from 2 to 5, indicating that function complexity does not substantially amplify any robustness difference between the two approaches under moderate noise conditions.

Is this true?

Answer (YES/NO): NO